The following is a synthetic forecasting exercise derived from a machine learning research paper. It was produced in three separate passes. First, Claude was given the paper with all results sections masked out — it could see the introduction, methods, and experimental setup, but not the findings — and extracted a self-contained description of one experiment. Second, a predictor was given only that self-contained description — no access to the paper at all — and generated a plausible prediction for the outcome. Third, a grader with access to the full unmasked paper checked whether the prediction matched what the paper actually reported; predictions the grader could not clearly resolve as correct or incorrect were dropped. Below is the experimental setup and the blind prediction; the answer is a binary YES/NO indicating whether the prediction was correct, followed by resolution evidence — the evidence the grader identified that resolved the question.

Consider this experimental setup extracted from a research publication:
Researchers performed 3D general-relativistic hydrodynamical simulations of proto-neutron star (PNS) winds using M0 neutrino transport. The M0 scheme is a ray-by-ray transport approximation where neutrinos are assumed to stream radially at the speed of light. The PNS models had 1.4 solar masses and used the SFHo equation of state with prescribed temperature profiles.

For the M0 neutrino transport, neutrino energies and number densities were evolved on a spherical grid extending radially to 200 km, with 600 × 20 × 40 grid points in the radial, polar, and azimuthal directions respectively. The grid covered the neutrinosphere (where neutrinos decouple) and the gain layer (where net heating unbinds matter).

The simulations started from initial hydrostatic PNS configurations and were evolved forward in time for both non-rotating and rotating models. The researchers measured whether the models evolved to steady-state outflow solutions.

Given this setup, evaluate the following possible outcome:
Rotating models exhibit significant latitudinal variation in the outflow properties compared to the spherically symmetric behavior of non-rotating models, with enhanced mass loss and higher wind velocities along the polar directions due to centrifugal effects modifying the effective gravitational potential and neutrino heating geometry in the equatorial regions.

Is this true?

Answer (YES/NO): NO